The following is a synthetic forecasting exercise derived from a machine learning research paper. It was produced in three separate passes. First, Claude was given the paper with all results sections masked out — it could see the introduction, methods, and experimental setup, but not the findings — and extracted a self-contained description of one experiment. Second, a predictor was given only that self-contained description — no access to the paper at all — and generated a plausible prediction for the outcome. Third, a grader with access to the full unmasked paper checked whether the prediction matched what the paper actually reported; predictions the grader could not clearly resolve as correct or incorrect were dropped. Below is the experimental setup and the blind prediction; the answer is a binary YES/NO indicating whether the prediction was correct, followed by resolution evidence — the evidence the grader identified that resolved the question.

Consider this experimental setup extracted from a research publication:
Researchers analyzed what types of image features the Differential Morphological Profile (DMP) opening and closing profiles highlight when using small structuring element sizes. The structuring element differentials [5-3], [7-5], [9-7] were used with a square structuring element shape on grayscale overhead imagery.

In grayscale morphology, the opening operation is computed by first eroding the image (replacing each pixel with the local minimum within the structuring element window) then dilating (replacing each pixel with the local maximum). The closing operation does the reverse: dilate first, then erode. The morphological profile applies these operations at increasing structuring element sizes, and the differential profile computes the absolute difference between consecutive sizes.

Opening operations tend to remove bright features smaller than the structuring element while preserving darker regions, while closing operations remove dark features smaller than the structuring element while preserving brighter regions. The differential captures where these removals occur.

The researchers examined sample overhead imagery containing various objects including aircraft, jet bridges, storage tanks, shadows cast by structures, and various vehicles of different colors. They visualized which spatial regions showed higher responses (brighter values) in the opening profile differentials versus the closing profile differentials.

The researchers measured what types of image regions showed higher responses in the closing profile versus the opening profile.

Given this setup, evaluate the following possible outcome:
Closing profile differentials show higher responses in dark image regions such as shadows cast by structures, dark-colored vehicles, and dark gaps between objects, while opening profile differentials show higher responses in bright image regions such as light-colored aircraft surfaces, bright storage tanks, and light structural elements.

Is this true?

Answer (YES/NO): YES